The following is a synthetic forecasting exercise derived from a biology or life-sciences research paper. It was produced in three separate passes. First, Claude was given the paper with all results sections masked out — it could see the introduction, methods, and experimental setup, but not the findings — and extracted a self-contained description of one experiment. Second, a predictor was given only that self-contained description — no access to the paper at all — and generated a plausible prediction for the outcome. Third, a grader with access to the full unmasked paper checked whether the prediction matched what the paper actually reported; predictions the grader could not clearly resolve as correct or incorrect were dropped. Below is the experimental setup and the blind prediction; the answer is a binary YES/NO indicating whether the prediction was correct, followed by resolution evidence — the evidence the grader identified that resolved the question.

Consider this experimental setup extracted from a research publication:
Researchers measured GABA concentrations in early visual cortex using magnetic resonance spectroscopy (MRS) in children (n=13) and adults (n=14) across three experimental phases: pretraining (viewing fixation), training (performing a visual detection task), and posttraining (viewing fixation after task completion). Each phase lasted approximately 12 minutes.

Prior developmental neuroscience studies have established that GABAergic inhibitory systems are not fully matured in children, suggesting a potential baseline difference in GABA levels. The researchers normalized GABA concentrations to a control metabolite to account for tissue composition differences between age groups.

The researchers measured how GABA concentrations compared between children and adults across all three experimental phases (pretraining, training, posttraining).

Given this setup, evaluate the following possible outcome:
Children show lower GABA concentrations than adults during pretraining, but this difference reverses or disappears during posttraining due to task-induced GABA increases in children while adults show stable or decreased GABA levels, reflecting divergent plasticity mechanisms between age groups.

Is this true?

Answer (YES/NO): YES